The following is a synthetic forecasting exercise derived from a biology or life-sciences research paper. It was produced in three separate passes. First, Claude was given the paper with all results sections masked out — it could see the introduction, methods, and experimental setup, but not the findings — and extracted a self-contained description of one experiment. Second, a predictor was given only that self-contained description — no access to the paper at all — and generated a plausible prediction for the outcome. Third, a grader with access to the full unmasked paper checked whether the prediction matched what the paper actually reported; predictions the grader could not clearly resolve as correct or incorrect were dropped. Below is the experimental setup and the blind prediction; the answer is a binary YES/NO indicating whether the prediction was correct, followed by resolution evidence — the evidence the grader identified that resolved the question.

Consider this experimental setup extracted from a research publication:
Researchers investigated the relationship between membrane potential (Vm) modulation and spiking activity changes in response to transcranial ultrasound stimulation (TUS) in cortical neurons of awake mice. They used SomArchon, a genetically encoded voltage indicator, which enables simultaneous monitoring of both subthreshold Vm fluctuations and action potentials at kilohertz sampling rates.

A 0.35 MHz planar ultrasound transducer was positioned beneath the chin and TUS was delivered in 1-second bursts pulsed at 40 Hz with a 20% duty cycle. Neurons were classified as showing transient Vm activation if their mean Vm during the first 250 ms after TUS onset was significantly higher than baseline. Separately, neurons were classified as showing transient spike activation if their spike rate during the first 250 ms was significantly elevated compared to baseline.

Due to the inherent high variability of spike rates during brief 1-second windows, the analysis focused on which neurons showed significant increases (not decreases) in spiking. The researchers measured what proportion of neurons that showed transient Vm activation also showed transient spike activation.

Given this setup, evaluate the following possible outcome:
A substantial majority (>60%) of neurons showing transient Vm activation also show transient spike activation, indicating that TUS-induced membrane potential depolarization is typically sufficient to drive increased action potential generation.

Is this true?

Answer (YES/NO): NO